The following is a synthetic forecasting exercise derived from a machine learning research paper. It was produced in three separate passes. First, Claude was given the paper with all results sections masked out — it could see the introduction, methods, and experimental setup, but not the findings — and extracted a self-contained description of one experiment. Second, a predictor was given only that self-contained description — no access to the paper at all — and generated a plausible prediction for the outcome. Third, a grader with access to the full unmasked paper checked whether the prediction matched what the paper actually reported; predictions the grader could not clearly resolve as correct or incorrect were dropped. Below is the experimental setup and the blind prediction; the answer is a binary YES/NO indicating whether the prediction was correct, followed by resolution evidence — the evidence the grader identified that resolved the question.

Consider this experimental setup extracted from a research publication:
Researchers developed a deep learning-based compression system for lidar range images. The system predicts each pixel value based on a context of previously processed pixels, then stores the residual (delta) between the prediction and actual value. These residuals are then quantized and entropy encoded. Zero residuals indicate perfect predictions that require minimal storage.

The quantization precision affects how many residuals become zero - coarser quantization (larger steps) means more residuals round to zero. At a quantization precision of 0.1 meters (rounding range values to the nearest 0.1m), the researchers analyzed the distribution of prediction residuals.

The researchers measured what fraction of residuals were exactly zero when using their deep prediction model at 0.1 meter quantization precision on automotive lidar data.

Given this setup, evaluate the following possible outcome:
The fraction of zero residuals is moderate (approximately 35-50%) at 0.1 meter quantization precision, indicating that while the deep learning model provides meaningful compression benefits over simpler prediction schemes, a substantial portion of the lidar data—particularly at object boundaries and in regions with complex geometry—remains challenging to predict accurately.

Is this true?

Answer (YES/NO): NO